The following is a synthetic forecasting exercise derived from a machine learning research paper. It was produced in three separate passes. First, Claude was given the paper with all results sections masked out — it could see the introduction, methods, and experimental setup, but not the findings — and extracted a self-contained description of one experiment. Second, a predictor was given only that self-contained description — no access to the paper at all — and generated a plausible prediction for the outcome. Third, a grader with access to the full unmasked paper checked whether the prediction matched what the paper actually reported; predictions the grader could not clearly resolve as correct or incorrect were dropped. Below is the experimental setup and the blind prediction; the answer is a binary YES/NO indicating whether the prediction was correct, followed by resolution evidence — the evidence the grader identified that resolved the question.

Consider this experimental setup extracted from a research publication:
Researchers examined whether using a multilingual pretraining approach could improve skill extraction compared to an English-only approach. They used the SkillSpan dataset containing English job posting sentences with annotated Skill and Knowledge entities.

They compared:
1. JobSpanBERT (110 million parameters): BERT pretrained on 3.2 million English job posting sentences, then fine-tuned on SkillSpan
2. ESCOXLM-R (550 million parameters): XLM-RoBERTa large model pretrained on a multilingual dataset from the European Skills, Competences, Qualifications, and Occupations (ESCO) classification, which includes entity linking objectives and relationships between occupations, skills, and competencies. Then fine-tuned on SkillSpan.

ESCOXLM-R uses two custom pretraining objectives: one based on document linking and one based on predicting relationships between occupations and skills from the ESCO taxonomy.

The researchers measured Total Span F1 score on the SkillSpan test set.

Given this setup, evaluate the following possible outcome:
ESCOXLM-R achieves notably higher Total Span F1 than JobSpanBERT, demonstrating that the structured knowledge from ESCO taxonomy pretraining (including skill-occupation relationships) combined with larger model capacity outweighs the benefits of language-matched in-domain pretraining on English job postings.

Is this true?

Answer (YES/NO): NO